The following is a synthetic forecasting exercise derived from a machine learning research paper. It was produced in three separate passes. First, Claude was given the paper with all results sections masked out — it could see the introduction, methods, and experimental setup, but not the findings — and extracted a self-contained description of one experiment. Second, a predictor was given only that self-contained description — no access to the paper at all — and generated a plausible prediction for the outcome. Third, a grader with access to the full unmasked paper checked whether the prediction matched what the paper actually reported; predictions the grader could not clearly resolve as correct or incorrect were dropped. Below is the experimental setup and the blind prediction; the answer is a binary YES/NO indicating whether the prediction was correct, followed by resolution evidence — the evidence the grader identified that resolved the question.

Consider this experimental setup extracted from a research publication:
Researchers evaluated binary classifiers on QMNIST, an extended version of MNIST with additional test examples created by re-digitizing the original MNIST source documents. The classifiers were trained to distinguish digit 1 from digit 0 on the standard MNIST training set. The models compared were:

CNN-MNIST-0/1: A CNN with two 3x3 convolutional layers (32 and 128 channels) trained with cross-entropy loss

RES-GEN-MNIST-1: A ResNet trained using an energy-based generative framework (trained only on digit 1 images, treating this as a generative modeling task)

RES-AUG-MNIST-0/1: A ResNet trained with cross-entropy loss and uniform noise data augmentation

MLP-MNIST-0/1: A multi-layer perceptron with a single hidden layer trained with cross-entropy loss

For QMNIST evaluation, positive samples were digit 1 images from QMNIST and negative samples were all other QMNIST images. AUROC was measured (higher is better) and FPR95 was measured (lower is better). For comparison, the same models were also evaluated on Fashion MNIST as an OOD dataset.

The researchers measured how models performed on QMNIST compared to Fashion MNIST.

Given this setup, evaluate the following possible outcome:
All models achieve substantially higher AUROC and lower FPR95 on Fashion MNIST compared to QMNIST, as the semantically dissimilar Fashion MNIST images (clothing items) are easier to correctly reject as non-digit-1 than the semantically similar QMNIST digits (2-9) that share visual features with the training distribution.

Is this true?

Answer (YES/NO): YES